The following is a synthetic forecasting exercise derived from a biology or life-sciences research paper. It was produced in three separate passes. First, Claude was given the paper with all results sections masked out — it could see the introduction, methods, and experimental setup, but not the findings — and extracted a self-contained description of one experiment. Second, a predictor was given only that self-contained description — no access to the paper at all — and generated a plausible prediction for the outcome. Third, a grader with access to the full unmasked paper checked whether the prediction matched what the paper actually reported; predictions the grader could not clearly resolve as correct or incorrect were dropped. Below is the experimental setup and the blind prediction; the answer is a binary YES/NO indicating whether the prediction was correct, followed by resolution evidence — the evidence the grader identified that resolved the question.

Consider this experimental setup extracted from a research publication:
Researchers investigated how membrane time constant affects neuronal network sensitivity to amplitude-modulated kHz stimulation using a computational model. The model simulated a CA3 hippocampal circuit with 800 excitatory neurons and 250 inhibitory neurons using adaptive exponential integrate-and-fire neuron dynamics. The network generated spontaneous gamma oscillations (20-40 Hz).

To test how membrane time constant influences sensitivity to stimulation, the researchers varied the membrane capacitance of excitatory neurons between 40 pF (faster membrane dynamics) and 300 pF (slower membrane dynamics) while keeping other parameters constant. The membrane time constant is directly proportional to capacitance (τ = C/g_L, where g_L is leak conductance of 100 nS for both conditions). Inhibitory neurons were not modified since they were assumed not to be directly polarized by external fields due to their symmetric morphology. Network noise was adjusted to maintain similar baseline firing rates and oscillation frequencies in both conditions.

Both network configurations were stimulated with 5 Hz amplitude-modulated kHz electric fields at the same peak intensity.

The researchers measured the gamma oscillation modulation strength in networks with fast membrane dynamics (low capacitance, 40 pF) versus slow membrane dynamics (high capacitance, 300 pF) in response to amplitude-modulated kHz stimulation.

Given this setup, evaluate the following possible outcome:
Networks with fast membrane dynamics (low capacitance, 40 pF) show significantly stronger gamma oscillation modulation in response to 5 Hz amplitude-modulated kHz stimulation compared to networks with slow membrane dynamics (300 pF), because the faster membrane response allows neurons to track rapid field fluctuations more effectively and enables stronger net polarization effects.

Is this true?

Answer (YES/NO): YES